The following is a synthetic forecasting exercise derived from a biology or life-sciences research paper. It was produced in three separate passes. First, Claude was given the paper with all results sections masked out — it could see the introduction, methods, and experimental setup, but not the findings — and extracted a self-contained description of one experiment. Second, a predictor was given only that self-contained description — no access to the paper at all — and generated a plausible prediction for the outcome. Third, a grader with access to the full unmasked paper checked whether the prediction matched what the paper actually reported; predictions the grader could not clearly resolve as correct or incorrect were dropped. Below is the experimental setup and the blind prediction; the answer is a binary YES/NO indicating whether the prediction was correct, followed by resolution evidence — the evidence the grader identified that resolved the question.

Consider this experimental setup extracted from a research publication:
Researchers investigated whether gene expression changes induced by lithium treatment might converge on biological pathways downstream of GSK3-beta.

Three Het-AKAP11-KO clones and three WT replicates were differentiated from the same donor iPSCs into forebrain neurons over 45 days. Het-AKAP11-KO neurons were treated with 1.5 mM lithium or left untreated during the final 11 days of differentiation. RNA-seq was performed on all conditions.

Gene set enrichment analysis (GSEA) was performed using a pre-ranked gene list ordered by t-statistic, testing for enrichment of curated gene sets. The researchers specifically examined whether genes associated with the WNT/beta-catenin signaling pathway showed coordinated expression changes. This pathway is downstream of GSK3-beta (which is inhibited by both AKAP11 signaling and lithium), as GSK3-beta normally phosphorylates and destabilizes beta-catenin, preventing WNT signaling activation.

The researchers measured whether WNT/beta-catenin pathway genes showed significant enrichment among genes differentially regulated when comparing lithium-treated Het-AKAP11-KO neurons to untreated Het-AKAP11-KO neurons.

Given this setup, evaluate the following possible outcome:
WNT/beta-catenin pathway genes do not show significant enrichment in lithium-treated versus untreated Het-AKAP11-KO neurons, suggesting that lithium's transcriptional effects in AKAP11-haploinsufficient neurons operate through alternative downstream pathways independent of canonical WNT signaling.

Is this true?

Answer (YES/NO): NO